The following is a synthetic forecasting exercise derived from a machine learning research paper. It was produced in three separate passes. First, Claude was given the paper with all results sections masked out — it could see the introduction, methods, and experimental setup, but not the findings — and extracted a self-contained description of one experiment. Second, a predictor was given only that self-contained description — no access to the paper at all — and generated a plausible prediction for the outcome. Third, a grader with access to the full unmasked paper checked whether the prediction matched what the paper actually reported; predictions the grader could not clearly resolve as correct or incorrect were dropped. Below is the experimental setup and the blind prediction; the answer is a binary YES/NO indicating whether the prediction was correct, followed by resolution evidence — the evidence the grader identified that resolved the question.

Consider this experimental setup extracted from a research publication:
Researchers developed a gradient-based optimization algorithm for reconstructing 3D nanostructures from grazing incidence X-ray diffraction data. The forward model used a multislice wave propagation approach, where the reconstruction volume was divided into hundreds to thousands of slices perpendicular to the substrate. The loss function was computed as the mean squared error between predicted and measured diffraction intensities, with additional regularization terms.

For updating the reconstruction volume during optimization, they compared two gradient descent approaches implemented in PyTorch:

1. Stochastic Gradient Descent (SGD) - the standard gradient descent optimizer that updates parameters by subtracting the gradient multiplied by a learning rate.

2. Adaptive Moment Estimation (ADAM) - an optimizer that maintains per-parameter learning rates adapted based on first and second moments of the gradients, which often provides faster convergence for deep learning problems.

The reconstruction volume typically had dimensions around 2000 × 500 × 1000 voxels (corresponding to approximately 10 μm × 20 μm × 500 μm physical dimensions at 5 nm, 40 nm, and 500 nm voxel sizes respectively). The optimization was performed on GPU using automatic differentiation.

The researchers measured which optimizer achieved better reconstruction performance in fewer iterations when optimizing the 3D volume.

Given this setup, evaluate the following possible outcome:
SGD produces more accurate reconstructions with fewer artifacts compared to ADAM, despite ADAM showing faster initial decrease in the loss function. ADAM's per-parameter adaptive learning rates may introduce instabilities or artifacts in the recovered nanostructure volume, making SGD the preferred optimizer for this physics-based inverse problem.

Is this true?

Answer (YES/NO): NO